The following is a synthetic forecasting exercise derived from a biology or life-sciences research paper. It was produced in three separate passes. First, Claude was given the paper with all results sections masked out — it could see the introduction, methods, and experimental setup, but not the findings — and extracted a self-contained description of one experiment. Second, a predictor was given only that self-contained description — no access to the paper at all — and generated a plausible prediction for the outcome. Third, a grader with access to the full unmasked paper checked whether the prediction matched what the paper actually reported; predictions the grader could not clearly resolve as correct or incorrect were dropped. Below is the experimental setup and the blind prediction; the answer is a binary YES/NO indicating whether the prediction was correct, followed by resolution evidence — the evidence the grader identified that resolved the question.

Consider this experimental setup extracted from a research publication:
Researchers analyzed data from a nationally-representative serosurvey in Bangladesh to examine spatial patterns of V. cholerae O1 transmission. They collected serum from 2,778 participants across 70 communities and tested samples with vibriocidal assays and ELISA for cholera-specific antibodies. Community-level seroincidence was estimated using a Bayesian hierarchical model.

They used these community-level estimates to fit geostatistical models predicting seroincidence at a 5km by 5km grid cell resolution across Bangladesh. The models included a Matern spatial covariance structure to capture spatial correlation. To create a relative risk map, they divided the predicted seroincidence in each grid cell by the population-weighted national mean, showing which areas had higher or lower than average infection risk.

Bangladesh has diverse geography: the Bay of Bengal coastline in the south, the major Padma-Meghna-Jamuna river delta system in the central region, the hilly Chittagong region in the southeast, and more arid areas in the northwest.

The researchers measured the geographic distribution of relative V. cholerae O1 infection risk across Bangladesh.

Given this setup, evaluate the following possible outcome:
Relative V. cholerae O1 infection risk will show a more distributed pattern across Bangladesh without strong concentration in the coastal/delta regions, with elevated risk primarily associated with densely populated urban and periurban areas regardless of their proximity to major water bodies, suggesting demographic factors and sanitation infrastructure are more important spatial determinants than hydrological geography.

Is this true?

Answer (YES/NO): NO